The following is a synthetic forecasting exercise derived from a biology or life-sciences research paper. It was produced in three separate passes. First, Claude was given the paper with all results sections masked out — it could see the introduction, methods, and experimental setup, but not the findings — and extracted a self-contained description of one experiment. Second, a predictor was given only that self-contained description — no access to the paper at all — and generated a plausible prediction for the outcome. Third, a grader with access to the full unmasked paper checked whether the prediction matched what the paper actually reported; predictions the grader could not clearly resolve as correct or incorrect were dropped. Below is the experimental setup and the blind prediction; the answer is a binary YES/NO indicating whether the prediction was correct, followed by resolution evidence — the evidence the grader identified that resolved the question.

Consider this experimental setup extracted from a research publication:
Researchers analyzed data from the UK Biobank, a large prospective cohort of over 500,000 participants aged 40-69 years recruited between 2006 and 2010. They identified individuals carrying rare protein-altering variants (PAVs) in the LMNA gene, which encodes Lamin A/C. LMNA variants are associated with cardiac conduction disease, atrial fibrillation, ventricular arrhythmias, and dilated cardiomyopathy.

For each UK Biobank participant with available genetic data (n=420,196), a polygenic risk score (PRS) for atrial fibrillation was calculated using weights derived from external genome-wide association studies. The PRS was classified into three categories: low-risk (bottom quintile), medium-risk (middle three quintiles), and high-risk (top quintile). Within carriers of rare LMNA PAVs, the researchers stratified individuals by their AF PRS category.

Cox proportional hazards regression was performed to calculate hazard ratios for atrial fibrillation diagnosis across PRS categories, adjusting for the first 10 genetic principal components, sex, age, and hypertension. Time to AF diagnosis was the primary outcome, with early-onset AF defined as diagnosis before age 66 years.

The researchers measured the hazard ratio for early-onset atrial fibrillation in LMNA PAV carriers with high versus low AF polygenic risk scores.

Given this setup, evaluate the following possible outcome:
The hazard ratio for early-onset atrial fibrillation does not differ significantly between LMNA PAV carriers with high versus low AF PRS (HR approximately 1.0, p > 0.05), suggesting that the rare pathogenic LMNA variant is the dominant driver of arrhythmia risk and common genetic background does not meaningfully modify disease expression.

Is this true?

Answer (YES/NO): NO